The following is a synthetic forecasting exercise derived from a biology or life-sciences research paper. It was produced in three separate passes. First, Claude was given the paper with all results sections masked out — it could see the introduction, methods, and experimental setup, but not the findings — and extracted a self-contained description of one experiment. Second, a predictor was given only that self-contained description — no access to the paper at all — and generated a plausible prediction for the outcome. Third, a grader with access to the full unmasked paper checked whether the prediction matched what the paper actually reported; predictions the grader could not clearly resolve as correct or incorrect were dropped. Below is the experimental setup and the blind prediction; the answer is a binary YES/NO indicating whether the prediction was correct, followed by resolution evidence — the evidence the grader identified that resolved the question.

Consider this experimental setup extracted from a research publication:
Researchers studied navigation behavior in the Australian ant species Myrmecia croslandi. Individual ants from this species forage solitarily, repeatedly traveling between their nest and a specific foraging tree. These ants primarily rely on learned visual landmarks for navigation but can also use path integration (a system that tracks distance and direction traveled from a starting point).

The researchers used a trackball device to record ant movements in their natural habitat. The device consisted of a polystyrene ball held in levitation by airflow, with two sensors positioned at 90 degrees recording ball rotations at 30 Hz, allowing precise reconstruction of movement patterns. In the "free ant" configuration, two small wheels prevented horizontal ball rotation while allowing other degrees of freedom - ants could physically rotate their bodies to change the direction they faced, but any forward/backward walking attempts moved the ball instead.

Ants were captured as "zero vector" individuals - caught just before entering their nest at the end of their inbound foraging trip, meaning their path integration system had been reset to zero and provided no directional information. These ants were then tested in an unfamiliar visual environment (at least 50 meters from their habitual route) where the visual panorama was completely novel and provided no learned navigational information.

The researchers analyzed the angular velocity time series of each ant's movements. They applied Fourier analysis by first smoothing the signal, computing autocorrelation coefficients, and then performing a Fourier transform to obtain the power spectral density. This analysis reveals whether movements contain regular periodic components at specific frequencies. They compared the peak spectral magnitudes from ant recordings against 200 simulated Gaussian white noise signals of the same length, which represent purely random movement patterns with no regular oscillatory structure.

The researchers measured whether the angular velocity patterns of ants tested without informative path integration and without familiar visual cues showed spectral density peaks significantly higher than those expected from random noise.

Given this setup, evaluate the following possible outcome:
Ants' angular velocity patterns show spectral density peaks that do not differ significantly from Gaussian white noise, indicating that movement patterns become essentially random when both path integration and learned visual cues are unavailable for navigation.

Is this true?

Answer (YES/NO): NO